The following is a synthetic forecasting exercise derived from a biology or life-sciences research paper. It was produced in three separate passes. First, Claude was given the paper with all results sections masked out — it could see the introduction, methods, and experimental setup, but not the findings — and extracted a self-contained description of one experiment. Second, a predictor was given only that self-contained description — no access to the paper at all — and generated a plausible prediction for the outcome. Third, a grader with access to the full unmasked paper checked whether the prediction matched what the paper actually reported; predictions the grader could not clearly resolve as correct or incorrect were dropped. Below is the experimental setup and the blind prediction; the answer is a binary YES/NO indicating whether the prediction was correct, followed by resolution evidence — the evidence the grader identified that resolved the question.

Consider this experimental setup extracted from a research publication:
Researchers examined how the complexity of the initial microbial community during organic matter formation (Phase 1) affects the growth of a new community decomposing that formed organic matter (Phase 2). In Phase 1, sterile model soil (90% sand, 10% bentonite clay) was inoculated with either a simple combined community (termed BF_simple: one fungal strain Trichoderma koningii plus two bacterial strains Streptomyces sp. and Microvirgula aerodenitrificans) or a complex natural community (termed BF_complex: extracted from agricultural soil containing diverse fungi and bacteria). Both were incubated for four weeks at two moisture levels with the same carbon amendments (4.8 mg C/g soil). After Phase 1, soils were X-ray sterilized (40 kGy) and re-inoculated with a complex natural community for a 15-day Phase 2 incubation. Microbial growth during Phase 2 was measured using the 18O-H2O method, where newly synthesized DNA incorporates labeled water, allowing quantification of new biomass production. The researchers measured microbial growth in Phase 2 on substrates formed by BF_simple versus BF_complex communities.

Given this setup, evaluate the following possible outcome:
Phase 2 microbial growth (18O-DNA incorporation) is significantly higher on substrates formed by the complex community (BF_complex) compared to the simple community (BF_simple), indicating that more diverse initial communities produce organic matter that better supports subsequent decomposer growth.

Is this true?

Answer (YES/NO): NO